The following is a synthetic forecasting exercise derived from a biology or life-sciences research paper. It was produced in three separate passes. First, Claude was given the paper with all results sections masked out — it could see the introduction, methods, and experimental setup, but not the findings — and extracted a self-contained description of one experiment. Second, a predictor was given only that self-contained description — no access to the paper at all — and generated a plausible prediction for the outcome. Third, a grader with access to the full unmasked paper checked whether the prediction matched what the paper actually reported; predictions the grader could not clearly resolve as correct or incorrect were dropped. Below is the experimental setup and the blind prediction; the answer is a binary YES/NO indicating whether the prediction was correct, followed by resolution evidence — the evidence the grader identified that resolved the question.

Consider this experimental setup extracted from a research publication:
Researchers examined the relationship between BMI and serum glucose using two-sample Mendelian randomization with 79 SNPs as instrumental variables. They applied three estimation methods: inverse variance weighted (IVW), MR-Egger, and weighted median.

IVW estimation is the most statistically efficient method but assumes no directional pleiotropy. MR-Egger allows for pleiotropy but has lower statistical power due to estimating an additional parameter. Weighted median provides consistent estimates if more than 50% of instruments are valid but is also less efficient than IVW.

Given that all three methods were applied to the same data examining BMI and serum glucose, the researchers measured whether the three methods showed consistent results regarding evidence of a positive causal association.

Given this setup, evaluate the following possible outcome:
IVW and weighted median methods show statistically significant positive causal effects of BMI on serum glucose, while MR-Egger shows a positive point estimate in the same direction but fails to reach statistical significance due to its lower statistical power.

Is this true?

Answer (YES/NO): YES